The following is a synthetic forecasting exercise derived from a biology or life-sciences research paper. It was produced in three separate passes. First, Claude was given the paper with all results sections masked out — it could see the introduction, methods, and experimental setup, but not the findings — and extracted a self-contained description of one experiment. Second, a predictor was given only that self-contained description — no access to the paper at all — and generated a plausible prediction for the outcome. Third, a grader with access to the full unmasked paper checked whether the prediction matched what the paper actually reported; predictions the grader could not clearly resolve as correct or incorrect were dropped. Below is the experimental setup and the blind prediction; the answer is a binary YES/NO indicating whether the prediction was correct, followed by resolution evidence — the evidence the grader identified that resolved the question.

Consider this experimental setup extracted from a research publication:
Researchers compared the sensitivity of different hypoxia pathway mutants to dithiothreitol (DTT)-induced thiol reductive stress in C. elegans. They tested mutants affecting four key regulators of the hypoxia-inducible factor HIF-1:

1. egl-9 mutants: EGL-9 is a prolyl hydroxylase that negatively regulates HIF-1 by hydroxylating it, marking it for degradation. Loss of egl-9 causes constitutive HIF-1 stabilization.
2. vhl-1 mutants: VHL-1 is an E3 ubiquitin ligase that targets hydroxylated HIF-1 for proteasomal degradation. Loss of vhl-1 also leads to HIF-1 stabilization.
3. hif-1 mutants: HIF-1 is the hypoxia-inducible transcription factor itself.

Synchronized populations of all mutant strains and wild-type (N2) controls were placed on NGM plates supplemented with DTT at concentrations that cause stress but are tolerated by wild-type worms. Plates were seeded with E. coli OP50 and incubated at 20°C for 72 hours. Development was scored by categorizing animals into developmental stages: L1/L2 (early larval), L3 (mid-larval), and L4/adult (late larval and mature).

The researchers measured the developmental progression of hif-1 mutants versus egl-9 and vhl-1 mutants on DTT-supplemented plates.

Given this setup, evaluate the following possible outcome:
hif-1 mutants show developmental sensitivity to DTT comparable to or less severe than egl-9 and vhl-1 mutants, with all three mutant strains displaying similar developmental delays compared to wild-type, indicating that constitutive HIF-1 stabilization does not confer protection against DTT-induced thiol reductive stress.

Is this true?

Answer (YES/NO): NO